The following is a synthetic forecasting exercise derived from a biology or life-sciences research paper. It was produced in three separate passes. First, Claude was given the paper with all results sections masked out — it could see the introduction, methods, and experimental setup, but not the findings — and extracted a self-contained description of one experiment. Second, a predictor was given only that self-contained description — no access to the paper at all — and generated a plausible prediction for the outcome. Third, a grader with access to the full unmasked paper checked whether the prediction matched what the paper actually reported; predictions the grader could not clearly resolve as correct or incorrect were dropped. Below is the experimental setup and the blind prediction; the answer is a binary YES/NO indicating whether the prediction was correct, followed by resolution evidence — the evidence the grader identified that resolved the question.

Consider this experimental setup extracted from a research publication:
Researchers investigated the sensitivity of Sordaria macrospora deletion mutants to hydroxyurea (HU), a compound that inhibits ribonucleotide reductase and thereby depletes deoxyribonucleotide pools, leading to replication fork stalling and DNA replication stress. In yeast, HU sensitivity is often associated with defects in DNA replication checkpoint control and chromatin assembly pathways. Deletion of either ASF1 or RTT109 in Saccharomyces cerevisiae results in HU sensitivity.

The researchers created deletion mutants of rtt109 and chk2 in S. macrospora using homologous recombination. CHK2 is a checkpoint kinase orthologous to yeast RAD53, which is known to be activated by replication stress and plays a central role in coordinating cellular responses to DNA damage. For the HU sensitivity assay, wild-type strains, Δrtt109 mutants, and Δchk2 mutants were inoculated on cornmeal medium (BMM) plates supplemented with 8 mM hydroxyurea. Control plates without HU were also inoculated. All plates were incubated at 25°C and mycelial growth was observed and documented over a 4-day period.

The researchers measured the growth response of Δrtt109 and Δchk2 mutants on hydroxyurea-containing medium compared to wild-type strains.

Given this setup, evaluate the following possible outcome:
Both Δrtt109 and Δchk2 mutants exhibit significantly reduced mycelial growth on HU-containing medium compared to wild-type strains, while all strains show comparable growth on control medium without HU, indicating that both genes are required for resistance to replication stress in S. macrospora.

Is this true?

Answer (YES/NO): NO